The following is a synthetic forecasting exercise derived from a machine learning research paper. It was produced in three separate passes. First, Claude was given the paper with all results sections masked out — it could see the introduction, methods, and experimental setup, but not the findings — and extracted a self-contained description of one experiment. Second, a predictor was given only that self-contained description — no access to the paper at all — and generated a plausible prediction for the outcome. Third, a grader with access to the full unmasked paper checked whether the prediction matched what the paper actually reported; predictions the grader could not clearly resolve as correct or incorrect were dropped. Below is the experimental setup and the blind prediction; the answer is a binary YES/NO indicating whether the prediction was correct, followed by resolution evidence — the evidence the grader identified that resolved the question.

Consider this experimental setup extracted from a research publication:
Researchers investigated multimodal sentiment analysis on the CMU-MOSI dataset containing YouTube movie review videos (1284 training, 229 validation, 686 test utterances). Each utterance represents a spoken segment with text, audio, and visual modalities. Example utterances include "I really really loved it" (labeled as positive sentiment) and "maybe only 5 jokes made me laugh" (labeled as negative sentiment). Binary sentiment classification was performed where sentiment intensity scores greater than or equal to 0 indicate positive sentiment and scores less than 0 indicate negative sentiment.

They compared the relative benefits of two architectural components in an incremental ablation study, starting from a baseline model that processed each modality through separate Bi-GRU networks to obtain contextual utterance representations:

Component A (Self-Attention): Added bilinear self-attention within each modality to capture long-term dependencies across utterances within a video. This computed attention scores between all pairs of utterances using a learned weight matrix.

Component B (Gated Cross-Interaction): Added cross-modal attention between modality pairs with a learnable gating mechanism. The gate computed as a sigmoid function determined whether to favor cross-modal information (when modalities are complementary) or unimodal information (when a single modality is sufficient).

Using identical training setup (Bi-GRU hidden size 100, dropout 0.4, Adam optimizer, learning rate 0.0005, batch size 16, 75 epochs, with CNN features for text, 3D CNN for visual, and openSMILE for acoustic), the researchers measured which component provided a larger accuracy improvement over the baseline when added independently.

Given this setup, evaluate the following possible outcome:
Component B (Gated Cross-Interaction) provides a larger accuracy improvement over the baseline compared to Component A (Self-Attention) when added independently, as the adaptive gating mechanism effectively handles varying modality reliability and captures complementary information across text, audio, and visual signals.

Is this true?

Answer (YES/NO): YES